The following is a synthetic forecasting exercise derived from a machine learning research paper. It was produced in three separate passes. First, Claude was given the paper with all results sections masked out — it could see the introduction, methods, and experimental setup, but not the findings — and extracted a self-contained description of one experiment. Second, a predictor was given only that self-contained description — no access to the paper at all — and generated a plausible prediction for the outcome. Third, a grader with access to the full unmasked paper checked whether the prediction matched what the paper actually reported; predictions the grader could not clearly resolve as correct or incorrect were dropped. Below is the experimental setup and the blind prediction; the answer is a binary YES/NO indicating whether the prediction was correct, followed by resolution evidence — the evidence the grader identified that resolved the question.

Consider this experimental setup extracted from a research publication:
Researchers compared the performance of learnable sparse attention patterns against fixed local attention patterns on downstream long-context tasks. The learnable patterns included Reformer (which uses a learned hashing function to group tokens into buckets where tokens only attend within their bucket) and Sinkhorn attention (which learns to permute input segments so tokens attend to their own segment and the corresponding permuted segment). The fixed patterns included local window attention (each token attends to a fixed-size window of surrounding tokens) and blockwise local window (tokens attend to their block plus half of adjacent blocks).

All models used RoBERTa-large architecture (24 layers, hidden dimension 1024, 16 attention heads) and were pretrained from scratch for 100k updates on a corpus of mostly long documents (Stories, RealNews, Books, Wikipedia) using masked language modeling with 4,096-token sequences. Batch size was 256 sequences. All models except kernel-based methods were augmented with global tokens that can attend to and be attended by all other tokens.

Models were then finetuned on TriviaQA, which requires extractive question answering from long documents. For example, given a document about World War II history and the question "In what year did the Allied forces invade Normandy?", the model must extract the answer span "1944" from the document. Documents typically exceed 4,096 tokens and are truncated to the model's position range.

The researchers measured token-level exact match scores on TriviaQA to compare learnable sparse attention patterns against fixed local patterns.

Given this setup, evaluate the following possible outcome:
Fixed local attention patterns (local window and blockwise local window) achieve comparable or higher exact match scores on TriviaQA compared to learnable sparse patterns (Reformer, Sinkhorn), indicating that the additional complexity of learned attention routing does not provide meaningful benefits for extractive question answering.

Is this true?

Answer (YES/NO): YES